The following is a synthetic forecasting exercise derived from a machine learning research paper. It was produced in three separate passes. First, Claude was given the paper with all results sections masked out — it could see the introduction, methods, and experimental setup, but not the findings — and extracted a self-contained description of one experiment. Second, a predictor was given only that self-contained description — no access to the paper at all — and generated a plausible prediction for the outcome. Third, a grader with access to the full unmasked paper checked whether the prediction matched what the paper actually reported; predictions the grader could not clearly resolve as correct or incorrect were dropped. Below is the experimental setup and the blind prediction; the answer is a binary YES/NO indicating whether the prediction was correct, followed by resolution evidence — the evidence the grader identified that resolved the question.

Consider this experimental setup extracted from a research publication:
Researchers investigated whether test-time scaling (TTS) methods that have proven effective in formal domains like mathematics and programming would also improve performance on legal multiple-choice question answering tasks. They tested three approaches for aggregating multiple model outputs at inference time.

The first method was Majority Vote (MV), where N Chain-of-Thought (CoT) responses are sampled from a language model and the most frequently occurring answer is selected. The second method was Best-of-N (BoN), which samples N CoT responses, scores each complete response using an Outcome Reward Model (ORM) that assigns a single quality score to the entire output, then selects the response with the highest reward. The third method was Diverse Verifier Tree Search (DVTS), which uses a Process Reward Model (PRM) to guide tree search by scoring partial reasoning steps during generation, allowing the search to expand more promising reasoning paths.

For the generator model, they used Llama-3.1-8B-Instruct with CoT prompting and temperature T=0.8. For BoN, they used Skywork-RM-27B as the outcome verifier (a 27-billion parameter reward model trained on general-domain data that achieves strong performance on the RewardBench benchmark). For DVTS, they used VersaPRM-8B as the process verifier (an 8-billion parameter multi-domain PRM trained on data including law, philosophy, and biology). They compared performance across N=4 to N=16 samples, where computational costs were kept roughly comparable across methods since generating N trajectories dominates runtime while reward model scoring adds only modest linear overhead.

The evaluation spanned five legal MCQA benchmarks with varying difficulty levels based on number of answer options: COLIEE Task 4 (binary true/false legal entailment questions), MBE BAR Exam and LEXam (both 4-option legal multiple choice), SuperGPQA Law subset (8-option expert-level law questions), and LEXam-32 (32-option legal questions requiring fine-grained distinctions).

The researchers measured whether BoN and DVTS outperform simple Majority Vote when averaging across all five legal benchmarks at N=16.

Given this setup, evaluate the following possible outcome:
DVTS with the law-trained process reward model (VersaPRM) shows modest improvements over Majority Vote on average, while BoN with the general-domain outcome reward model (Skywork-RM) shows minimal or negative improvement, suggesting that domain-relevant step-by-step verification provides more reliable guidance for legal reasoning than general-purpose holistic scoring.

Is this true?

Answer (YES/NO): NO